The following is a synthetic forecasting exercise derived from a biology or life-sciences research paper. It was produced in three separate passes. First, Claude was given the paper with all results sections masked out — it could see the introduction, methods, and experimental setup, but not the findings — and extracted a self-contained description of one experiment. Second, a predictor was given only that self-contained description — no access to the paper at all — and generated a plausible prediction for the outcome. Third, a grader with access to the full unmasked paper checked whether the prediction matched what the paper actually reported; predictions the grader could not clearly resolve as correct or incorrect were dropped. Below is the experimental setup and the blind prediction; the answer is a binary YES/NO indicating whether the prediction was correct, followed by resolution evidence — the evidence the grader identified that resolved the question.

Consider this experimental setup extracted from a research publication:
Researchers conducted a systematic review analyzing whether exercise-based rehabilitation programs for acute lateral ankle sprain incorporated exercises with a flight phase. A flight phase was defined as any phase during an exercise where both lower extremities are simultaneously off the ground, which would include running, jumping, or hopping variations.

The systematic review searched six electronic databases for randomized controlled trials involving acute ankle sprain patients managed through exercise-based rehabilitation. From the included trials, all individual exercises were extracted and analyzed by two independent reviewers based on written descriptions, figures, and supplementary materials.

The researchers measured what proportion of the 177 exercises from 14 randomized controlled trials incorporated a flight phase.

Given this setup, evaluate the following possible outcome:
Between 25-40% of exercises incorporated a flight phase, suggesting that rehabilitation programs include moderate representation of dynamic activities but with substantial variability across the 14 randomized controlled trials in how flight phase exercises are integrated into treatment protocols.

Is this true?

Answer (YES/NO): NO